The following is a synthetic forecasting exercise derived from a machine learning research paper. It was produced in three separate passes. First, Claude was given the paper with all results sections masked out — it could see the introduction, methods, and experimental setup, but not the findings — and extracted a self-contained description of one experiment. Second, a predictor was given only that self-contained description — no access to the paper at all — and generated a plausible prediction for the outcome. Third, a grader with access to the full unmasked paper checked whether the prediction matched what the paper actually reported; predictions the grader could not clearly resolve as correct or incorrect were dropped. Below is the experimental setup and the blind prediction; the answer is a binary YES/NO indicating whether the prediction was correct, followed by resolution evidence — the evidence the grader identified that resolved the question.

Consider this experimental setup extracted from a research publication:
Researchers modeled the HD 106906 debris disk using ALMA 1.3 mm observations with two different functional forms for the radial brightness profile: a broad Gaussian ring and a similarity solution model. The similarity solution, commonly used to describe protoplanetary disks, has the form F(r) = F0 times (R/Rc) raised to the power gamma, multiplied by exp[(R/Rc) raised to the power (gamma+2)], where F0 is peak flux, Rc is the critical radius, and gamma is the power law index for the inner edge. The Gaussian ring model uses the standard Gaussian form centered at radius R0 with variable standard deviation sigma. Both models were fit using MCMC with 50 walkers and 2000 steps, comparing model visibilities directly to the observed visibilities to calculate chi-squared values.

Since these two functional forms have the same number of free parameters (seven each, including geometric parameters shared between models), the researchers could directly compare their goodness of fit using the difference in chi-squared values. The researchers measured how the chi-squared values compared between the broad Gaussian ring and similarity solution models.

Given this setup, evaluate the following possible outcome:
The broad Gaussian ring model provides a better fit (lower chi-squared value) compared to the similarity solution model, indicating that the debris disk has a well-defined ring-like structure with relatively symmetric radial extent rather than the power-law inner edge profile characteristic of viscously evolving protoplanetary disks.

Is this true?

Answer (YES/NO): NO